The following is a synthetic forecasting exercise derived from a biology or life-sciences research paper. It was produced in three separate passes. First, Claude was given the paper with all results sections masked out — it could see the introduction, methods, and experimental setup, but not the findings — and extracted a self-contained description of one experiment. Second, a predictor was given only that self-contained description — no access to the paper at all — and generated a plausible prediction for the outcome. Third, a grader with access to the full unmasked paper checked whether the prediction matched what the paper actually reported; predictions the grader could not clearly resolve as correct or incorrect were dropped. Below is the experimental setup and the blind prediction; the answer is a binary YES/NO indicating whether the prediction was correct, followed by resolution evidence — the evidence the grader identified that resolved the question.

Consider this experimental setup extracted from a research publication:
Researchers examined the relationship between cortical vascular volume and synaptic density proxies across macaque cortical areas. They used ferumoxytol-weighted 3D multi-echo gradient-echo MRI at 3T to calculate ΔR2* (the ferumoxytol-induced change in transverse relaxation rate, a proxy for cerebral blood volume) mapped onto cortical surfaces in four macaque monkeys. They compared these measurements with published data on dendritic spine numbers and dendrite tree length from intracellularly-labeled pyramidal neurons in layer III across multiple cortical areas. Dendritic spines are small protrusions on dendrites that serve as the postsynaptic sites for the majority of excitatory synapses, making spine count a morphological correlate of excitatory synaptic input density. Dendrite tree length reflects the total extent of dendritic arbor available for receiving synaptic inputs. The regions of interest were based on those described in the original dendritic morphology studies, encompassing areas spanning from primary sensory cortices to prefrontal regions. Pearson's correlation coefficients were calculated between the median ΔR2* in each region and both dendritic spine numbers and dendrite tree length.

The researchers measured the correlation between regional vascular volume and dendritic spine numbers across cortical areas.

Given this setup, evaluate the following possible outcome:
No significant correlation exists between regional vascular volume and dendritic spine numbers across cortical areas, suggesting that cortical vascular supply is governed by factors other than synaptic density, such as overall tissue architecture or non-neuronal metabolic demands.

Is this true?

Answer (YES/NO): NO